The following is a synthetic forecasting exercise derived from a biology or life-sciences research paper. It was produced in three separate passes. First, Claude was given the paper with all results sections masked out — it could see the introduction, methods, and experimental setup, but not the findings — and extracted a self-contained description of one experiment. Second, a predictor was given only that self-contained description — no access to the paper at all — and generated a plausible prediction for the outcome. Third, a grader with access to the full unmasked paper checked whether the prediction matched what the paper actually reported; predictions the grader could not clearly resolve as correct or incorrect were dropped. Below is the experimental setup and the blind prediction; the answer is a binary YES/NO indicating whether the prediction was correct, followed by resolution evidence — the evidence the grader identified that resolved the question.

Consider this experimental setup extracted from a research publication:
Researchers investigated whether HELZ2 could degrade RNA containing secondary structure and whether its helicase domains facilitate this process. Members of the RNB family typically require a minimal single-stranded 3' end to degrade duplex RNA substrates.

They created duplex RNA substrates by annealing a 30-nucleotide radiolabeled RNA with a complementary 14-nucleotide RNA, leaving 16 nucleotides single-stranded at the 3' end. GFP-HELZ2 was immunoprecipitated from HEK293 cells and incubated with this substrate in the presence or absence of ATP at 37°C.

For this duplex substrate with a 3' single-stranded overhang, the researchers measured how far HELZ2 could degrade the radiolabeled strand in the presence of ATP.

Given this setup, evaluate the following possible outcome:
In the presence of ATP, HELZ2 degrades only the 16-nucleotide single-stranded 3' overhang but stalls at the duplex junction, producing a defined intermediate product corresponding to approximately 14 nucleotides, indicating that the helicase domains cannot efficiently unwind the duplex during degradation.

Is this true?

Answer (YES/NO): NO